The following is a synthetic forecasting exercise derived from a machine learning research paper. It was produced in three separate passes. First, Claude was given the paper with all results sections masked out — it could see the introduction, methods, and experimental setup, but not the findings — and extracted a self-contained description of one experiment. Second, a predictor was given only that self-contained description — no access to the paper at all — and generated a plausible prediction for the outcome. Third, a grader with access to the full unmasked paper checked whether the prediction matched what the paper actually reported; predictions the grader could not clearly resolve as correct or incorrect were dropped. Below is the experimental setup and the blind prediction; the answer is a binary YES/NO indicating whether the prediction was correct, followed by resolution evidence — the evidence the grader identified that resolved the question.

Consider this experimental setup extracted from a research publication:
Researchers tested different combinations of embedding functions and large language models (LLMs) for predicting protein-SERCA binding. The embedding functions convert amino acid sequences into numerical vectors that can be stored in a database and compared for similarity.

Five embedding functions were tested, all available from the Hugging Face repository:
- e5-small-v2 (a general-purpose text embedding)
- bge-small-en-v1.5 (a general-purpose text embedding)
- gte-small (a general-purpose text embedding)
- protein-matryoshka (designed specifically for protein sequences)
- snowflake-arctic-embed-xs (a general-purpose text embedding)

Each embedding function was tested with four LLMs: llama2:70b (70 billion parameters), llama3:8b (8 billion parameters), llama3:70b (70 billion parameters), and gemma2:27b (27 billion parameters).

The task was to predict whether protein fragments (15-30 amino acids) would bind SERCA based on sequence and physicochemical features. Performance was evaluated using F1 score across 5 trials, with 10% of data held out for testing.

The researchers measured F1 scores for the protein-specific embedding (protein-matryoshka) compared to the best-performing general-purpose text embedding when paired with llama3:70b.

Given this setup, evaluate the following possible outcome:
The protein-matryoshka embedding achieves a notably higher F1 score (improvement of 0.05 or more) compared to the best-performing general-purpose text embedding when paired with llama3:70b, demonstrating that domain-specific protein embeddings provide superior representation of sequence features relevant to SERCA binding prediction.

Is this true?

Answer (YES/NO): NO